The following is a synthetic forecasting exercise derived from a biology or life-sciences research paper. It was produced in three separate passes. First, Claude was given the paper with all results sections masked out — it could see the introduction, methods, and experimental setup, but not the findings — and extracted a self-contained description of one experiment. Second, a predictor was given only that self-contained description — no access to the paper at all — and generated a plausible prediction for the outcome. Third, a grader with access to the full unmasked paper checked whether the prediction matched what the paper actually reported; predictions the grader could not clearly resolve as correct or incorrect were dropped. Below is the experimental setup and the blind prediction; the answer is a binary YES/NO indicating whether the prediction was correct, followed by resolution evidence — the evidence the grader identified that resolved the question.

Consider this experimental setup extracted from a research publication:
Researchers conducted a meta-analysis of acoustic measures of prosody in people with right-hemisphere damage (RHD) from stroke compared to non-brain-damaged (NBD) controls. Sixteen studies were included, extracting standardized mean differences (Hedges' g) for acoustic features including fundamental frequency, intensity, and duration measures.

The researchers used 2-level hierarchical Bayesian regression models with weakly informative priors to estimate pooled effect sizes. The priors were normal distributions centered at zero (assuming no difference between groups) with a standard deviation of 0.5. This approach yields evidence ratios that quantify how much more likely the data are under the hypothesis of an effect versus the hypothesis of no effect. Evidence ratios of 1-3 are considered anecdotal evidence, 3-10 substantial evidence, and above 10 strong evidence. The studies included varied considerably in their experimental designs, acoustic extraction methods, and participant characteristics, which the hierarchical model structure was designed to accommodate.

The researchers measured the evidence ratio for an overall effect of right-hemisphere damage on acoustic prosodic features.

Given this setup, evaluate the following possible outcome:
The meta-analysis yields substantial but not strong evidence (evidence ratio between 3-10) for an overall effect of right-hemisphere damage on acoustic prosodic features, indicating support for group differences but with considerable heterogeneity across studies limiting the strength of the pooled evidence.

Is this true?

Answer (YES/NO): NO